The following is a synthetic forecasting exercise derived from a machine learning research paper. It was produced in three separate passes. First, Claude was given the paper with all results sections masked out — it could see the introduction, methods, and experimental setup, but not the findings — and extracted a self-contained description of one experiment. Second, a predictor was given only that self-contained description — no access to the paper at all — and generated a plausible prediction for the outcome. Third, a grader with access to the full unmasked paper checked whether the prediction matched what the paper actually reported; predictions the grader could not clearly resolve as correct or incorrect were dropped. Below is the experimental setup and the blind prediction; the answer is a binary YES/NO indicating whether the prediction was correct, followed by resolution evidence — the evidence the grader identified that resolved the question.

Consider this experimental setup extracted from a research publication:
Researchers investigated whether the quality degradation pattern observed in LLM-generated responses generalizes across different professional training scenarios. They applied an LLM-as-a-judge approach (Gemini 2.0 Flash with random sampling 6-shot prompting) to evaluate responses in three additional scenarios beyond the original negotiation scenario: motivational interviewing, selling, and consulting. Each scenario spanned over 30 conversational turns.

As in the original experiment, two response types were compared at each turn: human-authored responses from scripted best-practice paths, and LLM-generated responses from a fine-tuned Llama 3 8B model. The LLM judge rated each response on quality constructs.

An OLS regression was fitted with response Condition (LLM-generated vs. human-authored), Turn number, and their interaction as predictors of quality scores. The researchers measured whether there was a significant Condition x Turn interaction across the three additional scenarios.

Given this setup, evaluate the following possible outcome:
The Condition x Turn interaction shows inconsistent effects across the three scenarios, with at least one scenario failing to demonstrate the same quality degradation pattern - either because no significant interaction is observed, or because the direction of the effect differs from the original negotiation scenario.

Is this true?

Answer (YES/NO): NO